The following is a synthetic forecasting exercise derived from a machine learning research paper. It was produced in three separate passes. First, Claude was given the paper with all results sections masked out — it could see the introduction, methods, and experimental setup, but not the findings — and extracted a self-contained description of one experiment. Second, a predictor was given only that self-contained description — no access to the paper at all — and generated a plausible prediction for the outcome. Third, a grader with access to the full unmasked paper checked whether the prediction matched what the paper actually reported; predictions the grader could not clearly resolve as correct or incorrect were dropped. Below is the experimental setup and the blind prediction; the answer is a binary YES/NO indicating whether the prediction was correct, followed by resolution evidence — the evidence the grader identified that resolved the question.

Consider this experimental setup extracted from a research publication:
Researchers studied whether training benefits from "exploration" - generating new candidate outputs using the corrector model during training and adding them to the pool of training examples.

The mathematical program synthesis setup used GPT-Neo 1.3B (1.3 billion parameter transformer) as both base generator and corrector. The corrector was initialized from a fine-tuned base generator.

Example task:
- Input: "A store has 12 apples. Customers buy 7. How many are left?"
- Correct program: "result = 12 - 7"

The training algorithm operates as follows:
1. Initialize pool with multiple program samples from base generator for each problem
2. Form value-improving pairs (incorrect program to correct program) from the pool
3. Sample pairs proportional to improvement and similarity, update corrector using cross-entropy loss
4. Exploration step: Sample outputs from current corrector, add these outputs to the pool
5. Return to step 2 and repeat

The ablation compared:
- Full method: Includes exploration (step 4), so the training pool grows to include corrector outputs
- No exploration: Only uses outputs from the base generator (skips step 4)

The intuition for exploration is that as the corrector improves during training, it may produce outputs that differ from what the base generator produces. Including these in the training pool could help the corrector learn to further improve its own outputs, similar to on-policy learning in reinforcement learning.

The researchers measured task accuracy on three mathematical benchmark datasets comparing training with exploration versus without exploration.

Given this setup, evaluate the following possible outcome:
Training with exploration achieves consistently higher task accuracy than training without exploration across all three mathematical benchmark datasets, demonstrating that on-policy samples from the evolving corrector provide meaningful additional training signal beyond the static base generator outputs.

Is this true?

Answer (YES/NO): YES